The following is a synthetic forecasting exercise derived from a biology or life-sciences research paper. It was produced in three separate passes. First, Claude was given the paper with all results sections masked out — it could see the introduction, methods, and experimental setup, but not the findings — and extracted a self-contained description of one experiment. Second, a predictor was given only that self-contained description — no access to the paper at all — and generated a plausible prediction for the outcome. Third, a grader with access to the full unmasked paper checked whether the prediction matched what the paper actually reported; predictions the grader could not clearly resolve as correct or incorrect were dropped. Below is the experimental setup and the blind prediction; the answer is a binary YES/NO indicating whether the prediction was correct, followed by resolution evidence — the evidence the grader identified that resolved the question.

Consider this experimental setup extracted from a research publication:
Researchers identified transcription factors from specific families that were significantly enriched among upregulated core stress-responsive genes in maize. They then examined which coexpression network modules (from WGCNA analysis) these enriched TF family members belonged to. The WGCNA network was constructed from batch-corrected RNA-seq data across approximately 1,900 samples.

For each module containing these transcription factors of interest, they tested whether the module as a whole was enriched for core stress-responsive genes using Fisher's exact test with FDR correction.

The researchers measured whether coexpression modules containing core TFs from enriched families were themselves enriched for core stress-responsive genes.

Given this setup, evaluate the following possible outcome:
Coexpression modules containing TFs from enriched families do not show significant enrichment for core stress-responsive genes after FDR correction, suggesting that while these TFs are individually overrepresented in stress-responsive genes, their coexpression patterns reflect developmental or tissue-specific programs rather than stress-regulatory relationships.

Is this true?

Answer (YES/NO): NO